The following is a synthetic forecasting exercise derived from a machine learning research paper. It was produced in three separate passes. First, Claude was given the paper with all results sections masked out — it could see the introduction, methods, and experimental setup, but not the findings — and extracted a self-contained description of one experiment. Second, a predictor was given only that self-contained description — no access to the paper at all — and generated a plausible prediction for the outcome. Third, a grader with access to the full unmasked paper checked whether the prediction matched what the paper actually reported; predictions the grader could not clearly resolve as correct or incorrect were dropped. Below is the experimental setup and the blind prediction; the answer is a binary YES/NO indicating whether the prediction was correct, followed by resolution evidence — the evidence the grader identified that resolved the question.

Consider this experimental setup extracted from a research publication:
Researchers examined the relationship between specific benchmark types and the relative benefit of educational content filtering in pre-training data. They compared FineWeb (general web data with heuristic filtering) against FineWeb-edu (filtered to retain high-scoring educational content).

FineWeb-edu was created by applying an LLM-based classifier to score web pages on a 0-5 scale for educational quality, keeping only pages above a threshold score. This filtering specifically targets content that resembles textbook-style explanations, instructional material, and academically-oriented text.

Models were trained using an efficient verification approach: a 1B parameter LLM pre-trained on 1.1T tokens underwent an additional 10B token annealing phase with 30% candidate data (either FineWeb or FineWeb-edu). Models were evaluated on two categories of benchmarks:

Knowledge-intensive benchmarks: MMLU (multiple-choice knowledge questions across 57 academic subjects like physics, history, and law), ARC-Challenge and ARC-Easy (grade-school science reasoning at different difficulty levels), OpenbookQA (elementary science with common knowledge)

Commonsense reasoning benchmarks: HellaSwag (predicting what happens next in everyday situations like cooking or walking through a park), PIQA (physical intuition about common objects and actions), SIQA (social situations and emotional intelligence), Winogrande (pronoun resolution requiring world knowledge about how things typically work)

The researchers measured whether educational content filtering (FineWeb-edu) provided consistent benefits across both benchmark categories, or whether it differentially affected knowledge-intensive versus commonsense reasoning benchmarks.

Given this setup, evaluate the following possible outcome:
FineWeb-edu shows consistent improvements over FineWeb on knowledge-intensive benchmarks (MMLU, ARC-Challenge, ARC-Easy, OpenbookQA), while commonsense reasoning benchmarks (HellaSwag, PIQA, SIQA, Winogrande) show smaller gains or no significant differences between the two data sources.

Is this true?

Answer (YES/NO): NO